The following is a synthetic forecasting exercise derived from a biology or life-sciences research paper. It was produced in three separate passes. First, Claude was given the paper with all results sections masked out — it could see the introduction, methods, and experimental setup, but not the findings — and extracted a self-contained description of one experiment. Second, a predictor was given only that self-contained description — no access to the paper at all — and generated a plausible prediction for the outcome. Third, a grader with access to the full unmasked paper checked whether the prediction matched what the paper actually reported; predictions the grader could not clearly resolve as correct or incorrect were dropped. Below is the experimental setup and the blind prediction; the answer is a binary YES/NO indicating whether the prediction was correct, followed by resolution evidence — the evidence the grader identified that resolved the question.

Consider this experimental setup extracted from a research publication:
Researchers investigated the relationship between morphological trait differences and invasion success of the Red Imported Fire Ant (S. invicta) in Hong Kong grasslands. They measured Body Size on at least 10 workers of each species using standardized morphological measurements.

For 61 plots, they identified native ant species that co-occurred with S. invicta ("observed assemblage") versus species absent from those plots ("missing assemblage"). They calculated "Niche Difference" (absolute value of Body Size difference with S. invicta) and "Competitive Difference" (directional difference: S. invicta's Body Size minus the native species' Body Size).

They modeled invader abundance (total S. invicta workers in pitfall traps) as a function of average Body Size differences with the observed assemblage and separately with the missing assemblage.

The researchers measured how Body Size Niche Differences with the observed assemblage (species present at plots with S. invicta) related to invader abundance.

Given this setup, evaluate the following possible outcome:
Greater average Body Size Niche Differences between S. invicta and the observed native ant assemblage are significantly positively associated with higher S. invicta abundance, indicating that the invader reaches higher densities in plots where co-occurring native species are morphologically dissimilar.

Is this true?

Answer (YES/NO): YES